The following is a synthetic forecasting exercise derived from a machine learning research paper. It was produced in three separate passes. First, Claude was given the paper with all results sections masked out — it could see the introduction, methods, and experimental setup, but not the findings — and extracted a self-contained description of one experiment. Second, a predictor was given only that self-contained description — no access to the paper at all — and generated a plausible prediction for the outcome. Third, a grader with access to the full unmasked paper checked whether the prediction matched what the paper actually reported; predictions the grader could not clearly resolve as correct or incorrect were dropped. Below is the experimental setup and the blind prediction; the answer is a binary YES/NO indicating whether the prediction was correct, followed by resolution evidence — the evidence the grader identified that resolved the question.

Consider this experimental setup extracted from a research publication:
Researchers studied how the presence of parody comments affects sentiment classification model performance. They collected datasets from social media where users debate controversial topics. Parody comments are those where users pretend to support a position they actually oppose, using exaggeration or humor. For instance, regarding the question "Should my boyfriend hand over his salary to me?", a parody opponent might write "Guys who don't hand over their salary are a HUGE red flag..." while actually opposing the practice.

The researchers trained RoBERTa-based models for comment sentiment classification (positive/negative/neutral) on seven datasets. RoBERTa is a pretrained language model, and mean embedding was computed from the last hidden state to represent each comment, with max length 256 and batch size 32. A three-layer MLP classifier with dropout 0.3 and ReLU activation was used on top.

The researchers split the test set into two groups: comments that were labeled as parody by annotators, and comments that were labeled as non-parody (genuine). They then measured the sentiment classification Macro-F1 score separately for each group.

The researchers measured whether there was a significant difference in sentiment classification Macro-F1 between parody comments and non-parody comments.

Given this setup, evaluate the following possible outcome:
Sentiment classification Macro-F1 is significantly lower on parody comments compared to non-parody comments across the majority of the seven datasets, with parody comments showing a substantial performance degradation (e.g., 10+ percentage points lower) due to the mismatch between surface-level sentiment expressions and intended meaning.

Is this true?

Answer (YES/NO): YES